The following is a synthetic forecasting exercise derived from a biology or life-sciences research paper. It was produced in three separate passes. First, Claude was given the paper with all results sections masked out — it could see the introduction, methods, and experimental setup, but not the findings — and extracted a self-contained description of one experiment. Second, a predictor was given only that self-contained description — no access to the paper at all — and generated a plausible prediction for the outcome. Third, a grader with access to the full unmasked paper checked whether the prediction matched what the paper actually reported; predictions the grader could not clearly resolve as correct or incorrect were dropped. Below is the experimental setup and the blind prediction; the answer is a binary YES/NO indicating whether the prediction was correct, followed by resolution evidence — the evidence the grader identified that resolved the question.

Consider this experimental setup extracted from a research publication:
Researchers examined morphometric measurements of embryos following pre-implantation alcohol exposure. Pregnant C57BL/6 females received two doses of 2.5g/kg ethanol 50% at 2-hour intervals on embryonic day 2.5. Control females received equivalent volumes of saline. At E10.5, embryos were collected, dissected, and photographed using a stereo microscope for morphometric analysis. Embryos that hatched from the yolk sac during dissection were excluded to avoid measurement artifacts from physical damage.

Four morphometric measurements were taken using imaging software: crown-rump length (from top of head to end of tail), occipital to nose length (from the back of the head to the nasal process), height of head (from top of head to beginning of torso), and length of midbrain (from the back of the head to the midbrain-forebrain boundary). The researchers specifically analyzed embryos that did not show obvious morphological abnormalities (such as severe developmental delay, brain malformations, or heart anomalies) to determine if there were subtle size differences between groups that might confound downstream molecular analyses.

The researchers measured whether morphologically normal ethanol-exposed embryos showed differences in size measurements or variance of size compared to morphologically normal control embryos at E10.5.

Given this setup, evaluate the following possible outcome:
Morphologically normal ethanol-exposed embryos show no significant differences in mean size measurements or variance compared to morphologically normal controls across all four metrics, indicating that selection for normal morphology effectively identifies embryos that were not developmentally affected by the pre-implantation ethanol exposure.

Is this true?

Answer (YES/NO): NO